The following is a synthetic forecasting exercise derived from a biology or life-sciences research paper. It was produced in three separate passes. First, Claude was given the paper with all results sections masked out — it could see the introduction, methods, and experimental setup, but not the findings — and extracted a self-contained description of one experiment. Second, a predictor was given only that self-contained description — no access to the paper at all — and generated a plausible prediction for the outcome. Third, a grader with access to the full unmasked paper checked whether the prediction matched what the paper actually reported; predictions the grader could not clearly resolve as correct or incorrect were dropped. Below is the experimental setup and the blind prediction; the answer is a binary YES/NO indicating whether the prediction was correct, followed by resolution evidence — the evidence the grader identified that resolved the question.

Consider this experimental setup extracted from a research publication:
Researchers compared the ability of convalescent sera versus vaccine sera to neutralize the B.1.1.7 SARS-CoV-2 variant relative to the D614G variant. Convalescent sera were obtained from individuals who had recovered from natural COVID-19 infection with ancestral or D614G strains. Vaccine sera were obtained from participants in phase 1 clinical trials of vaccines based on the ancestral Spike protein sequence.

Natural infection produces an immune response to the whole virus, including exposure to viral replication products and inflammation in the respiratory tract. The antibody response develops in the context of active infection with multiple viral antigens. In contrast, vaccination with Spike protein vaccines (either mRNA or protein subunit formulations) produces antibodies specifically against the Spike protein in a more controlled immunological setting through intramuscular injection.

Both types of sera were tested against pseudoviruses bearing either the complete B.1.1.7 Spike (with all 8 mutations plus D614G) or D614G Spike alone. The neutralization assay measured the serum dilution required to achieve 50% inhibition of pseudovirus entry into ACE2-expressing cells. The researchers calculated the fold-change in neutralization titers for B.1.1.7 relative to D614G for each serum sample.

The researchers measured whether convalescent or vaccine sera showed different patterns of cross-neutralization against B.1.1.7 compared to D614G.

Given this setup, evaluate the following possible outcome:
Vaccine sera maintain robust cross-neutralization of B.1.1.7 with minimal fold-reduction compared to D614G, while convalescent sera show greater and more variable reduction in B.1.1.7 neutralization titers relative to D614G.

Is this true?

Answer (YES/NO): NO